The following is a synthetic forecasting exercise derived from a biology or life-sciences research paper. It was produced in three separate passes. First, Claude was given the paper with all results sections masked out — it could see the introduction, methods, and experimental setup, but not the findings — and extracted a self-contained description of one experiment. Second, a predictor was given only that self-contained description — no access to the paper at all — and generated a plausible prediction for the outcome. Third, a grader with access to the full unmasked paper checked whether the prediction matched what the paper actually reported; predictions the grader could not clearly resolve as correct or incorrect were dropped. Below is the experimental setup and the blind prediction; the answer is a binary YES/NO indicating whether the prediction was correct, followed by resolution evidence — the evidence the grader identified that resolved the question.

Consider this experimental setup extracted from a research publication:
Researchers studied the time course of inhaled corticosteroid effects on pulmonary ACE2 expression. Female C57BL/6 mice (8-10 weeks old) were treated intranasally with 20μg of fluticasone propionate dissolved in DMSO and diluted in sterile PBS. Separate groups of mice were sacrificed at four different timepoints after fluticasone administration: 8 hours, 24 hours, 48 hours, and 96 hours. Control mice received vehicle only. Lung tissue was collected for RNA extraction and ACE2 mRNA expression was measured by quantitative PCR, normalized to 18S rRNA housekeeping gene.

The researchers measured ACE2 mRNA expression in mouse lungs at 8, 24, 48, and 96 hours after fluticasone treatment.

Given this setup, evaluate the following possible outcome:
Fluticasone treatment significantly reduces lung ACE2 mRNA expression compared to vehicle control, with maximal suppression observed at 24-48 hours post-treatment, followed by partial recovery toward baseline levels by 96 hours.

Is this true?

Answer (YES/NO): NO